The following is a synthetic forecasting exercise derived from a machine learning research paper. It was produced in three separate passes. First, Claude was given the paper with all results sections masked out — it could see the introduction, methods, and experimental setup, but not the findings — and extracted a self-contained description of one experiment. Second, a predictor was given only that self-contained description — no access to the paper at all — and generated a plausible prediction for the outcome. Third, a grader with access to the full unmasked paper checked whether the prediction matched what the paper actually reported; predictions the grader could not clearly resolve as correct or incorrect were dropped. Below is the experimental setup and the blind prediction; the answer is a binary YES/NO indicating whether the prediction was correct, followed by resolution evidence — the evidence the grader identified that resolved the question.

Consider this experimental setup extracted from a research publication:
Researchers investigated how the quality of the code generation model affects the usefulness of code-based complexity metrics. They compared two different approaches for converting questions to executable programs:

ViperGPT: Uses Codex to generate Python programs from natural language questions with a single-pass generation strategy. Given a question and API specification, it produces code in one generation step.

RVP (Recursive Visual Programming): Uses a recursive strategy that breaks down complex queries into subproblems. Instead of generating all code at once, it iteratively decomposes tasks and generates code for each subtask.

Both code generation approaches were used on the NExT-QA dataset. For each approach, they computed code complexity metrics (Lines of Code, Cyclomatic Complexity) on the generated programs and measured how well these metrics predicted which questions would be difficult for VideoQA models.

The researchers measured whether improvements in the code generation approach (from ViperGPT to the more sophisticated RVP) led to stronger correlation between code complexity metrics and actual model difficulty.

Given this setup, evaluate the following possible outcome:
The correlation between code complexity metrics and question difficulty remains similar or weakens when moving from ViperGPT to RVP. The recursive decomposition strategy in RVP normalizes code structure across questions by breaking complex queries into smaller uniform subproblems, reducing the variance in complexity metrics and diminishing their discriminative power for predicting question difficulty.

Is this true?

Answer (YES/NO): NO